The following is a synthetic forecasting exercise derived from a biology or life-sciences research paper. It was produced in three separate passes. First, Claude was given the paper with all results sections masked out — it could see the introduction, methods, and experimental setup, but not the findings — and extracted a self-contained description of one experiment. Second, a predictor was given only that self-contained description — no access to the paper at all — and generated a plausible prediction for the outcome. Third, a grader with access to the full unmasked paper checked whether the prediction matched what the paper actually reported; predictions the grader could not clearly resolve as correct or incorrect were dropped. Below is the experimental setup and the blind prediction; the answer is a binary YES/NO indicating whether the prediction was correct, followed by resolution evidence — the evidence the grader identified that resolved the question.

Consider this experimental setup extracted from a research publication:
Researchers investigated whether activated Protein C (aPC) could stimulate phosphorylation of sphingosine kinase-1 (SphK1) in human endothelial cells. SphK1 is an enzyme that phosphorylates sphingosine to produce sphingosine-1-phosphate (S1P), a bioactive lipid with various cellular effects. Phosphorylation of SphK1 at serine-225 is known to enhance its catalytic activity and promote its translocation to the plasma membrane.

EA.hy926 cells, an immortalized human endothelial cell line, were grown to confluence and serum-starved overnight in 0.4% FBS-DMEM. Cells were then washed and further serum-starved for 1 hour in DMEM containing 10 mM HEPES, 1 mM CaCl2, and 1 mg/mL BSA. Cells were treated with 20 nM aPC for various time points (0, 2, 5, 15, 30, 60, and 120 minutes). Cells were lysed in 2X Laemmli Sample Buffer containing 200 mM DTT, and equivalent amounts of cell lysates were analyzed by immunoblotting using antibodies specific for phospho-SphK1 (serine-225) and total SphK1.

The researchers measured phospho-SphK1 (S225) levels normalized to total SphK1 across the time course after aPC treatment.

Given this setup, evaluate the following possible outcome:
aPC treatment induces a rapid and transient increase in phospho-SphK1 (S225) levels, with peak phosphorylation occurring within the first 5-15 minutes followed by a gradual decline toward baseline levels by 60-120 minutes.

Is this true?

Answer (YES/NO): NO